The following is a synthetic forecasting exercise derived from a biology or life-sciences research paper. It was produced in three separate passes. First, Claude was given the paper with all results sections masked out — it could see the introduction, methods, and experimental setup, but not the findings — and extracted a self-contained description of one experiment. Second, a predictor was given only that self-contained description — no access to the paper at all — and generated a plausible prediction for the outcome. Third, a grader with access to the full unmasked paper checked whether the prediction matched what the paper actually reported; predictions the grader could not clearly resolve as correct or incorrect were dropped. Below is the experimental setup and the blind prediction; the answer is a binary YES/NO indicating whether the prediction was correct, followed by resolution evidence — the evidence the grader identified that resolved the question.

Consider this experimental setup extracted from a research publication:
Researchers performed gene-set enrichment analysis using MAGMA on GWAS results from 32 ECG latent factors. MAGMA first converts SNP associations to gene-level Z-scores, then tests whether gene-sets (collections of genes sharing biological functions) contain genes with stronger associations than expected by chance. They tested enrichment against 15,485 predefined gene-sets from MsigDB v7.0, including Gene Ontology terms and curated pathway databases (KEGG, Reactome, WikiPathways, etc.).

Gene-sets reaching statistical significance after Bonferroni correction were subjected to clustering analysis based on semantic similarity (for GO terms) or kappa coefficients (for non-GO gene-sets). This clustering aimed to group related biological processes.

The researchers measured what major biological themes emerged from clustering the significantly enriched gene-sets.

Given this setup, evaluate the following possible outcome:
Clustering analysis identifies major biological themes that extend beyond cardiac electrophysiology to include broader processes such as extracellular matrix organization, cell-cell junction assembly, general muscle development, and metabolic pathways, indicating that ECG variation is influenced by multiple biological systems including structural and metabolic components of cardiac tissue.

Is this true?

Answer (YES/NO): NO